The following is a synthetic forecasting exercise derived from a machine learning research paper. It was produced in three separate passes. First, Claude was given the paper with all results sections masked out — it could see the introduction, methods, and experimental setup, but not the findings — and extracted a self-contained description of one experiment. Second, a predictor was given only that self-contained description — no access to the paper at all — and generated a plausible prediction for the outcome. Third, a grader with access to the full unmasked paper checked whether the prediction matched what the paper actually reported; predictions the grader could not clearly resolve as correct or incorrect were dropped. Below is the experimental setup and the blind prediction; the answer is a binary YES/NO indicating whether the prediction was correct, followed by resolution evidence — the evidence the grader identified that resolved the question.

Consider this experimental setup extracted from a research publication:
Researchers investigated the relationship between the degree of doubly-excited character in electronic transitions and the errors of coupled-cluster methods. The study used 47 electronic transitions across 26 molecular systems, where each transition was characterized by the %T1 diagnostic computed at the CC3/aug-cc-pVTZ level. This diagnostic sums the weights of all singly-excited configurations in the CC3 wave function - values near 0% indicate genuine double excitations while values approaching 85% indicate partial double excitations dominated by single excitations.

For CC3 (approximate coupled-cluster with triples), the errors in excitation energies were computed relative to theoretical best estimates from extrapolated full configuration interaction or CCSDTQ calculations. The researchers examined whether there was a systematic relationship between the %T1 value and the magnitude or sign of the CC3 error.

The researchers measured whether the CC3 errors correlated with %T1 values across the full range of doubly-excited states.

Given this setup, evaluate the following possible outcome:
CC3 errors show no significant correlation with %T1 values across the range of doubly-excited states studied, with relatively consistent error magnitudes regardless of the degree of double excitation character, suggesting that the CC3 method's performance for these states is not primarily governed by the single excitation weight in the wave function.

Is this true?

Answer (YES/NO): NO